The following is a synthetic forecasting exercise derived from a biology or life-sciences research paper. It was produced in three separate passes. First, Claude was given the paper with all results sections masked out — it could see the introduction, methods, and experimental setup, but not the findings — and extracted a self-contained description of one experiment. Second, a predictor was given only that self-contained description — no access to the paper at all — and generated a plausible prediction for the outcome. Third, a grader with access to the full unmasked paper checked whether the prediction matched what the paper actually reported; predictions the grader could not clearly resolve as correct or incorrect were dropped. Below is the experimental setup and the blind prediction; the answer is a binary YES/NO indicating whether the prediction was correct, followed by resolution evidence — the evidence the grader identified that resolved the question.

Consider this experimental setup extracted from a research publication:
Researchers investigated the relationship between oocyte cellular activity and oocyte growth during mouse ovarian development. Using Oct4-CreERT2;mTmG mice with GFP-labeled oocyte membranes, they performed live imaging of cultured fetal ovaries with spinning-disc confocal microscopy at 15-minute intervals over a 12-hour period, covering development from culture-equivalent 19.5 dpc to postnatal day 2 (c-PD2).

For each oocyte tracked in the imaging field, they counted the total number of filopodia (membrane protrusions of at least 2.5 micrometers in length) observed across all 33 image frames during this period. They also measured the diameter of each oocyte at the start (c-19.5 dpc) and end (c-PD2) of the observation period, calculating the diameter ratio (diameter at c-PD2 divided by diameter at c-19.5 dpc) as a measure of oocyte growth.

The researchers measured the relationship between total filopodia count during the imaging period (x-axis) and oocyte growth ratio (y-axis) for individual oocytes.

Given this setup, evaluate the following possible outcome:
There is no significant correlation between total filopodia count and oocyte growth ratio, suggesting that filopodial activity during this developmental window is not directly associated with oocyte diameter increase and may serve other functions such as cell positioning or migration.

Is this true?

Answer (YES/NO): NO